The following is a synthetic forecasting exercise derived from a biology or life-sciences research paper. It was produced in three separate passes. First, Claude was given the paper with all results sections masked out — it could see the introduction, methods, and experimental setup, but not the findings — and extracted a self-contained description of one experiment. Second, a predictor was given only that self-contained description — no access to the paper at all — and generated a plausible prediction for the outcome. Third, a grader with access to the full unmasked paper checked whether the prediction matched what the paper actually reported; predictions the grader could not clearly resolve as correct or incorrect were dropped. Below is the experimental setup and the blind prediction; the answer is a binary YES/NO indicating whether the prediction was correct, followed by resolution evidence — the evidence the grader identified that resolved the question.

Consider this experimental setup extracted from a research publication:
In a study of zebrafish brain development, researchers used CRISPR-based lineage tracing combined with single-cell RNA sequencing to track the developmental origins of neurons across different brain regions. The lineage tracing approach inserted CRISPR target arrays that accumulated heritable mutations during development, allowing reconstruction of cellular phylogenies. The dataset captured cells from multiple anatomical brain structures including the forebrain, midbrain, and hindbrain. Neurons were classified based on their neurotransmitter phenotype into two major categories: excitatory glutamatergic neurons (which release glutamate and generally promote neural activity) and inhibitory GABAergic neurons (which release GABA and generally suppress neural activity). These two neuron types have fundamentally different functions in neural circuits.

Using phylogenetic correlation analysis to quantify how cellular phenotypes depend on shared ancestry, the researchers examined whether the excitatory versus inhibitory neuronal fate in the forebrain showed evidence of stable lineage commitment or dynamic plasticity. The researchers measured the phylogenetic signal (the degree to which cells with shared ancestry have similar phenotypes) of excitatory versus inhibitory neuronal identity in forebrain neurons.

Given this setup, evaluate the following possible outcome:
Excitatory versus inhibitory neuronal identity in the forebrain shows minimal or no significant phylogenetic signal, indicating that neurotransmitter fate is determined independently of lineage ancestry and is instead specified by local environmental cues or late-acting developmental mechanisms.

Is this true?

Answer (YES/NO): NO